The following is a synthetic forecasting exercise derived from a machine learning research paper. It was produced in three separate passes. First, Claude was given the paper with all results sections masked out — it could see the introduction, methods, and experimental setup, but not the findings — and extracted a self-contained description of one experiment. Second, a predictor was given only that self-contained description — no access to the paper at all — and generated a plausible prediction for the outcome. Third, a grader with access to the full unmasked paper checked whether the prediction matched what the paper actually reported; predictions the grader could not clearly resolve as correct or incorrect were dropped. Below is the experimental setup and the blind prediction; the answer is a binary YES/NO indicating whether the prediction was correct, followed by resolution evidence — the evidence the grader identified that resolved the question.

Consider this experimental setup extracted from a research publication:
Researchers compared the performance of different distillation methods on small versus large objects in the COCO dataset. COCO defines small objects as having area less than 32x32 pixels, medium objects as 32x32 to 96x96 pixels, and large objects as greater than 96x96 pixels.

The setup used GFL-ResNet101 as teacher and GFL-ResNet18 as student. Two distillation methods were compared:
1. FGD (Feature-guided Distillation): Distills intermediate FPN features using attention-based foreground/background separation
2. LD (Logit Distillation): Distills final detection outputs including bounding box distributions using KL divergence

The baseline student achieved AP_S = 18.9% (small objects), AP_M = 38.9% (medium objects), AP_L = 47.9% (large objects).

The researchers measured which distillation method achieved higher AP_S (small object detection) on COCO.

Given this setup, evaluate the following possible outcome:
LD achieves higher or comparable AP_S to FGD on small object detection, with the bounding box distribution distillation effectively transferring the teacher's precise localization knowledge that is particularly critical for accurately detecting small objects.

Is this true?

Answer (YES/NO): NO